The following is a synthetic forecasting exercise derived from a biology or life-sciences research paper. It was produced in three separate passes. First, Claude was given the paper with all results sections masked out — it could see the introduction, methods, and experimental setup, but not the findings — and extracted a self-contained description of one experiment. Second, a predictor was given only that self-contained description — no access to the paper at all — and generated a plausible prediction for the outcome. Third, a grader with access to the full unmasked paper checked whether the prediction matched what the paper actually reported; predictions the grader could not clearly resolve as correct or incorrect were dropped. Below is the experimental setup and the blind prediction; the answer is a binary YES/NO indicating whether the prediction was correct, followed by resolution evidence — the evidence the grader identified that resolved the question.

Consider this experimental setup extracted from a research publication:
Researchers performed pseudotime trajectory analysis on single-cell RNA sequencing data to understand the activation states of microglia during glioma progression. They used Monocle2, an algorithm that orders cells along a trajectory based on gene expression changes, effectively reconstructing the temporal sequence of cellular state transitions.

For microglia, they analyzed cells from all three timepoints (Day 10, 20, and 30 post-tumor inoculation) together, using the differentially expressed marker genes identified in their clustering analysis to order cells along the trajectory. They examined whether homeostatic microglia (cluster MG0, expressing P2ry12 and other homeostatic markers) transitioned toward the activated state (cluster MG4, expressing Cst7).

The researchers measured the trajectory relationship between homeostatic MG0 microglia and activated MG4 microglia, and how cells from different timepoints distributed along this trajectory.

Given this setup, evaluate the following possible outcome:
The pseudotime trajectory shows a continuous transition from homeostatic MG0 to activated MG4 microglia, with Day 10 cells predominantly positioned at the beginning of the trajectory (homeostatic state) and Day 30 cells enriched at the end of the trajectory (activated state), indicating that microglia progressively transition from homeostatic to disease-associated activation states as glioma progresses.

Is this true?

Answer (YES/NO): NO